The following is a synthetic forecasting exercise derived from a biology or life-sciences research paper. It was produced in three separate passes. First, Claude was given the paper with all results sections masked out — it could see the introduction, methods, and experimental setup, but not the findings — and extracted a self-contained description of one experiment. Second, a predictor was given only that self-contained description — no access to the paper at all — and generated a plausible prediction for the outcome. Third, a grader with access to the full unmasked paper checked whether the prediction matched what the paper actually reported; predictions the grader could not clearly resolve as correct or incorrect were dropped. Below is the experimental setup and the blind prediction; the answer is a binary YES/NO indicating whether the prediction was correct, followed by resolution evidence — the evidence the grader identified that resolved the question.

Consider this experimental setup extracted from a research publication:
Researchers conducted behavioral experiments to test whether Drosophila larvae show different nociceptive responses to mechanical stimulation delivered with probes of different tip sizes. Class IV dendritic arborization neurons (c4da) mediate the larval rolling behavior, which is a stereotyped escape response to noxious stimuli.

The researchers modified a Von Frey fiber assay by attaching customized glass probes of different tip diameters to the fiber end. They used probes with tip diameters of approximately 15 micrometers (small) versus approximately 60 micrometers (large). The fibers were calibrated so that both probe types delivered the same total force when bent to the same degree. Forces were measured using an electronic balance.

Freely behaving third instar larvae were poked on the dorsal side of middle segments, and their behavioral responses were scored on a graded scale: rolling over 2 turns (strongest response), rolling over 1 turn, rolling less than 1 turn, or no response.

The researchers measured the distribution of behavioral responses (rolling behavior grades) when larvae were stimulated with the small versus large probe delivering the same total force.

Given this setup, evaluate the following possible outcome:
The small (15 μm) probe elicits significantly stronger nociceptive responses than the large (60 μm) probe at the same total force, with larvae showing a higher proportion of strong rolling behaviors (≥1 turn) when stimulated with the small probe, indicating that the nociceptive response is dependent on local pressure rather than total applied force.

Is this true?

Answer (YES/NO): YES